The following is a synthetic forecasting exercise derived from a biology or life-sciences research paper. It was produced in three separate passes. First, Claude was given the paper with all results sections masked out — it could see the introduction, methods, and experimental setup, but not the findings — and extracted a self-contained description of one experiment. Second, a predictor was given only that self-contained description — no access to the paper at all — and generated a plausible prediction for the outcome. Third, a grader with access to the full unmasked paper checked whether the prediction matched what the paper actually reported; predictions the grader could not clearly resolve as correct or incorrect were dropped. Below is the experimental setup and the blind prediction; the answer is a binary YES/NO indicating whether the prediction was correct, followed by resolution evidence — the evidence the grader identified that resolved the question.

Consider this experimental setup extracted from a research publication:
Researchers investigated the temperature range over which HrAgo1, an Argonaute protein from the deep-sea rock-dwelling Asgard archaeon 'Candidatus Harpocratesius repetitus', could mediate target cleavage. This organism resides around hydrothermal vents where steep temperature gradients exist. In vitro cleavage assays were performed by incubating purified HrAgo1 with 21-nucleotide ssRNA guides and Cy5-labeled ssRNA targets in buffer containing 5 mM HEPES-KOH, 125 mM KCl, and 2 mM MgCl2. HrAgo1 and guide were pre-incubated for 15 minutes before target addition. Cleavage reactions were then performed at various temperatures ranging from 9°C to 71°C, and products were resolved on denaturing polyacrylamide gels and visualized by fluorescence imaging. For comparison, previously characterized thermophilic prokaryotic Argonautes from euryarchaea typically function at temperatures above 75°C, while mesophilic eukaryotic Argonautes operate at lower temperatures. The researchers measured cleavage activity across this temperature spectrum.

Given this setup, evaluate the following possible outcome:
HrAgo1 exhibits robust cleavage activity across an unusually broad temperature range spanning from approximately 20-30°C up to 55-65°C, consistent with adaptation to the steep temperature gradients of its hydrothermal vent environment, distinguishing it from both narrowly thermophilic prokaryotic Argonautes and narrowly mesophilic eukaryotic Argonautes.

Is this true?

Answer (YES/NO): NO